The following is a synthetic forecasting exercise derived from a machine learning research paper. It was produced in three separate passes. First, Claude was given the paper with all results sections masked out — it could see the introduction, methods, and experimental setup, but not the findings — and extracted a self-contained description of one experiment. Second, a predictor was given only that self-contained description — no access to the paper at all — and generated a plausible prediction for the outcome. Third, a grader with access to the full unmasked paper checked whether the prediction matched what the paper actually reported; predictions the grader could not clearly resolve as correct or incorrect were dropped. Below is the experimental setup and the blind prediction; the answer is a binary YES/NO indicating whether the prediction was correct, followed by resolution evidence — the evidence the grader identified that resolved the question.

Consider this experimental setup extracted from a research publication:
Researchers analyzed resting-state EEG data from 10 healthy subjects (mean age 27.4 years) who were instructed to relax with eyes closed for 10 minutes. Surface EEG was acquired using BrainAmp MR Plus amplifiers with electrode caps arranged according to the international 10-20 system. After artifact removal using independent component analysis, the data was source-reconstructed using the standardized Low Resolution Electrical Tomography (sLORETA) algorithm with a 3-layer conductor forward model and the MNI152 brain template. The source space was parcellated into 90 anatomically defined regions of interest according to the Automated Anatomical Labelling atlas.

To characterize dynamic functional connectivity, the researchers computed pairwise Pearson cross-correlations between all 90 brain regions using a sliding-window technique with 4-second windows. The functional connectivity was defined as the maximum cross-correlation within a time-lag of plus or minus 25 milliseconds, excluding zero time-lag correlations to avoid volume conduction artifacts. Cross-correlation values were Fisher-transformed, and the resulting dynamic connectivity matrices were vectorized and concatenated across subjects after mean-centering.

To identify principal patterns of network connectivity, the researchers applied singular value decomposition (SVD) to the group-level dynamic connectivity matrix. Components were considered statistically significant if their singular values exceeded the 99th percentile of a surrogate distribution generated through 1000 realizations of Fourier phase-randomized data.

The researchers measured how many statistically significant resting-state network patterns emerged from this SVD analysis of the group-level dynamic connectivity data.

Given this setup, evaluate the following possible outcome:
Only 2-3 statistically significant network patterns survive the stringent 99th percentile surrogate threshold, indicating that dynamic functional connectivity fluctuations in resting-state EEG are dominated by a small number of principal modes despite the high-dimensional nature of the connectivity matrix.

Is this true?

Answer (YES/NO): NO